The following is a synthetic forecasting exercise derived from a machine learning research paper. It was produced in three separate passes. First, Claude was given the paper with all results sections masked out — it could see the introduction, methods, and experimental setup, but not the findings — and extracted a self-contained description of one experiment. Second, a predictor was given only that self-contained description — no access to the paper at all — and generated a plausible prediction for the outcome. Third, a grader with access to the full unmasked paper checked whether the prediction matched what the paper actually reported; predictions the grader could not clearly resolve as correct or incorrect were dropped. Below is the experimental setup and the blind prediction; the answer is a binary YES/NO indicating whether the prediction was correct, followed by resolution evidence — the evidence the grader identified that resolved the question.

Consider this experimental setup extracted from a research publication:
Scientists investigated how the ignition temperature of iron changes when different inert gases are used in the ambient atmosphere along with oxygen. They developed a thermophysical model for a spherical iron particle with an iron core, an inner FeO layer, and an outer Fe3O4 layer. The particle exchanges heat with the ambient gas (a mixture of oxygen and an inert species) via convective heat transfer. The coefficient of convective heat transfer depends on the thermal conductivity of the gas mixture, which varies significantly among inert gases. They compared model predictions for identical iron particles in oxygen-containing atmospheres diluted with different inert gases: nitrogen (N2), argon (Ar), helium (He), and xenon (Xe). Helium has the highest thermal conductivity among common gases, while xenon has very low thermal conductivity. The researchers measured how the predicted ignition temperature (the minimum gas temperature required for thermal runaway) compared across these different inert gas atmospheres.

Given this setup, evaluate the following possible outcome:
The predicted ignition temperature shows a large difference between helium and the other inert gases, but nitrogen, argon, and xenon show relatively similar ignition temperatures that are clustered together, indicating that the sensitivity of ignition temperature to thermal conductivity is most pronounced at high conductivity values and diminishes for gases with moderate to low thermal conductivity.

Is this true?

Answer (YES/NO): NO